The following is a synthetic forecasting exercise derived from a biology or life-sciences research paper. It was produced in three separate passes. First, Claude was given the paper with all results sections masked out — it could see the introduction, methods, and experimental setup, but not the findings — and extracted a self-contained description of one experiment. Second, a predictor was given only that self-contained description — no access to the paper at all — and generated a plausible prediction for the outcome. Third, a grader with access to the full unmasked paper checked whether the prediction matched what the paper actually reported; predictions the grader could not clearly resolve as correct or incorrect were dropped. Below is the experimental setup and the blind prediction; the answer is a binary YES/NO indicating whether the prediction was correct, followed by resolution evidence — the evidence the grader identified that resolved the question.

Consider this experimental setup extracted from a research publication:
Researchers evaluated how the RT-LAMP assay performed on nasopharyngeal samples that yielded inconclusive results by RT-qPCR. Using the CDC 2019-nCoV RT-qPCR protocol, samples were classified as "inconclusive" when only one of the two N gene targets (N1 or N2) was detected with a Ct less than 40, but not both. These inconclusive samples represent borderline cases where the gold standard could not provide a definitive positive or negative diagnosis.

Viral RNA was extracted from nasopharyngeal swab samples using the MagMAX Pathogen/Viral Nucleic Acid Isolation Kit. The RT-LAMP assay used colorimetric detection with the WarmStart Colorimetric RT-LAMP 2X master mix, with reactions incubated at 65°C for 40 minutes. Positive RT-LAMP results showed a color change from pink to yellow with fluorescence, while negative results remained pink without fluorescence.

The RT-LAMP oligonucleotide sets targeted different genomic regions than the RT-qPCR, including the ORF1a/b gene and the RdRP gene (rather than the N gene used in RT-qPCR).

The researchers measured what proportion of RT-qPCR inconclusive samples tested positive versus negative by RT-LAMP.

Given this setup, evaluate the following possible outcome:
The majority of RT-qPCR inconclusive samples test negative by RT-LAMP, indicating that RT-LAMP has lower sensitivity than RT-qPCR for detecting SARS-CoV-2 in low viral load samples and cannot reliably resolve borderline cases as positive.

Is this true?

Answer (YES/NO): YES